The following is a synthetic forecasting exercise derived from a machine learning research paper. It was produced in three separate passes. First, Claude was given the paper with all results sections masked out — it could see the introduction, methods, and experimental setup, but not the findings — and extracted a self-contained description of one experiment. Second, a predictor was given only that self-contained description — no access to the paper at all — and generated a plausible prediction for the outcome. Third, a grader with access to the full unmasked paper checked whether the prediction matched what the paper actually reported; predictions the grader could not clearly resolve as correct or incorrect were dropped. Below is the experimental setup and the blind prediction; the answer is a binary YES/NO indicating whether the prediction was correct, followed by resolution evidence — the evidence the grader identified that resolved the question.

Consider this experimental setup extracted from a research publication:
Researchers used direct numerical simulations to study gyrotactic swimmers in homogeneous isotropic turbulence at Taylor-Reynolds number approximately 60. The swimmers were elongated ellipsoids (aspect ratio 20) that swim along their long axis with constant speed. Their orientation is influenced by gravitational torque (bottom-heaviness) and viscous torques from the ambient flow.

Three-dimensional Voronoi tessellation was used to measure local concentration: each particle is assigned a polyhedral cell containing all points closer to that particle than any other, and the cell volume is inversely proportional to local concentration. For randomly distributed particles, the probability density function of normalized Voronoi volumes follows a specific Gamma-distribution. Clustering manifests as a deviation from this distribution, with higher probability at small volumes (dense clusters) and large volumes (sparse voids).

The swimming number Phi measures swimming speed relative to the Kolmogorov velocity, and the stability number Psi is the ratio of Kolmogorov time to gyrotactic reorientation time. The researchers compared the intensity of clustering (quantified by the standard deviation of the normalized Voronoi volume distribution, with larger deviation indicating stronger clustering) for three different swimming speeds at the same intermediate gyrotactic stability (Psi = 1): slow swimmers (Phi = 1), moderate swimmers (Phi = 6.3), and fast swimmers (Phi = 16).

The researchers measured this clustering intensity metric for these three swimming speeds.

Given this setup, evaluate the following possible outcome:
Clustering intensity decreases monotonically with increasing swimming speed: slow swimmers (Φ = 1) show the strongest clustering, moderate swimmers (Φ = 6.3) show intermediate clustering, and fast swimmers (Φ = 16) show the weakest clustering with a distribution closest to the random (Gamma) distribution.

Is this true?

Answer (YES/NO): NO